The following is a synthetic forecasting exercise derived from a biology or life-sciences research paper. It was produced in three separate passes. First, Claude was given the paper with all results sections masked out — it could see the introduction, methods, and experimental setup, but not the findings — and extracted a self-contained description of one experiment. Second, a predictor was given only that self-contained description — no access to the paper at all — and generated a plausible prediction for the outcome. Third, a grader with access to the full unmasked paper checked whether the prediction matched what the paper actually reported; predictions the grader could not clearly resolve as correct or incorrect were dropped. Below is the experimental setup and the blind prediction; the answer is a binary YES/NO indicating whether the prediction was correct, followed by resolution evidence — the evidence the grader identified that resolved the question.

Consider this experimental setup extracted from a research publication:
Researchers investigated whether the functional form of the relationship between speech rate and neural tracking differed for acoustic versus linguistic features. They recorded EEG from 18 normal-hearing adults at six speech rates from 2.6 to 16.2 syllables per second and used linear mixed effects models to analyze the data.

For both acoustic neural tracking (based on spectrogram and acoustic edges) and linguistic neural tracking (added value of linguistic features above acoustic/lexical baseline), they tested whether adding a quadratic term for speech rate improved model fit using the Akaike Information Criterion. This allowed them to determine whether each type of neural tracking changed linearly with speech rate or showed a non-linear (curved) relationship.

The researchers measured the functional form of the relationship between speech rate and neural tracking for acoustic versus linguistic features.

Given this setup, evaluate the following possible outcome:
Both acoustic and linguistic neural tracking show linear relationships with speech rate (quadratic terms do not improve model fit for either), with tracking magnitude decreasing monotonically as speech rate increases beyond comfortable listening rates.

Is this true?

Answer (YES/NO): NO